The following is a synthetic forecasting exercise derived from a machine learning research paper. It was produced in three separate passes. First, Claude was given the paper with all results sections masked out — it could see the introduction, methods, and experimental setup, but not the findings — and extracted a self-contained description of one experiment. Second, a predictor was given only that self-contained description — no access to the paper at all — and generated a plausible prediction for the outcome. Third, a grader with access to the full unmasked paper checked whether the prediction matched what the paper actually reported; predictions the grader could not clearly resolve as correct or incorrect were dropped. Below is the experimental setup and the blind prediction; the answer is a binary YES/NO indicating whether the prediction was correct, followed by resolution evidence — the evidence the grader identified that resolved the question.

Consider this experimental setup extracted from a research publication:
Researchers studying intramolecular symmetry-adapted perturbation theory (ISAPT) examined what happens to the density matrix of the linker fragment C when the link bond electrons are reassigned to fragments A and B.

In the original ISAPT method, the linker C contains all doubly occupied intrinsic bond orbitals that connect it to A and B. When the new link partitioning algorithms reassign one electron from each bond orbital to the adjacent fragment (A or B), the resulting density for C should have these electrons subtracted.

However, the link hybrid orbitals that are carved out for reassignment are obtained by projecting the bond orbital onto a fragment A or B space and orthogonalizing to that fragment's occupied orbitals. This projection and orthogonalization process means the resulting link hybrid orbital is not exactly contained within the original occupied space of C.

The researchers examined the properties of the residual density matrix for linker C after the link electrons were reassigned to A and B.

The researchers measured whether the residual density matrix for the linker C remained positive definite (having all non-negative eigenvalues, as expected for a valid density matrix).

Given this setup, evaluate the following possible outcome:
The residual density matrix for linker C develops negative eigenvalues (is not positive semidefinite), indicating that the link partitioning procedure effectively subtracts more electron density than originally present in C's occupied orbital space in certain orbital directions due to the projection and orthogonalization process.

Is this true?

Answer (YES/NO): YES